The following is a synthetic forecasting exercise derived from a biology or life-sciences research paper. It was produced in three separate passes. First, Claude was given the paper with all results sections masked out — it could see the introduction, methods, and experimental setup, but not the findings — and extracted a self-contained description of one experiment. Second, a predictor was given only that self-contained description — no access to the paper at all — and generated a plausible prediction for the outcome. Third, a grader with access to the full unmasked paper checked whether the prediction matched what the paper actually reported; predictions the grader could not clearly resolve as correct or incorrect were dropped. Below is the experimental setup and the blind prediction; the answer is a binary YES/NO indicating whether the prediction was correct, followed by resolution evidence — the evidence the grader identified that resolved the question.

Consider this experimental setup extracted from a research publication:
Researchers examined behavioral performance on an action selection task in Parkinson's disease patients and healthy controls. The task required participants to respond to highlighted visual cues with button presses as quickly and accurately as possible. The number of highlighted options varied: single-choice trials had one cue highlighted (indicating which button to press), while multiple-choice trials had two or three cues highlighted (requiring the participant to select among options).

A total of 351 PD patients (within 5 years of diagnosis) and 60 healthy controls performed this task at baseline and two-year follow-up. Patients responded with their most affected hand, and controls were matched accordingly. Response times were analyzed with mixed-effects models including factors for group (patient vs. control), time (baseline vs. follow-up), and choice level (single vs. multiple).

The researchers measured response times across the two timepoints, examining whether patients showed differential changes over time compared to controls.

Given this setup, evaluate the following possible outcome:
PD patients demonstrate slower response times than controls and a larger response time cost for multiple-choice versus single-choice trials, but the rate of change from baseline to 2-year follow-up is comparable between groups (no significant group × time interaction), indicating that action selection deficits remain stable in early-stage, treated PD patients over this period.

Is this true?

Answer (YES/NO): NO